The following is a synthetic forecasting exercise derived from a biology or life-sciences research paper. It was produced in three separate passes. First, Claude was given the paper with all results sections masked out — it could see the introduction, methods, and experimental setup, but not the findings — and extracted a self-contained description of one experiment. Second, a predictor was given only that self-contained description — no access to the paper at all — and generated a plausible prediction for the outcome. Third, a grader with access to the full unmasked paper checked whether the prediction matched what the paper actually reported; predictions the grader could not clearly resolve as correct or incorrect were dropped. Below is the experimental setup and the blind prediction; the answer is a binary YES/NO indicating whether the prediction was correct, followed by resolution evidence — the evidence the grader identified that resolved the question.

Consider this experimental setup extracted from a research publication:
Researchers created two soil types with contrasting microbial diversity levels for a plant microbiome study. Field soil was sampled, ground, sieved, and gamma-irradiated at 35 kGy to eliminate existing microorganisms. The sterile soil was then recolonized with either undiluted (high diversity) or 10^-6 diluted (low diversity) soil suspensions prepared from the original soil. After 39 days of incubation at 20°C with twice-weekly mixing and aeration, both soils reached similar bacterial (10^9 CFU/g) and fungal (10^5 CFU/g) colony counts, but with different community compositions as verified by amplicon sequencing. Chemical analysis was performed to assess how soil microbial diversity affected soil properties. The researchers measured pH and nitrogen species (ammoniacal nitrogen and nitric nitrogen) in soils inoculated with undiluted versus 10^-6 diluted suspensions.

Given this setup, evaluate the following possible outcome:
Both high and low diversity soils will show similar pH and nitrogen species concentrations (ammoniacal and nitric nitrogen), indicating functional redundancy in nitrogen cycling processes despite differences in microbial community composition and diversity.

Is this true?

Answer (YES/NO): NO